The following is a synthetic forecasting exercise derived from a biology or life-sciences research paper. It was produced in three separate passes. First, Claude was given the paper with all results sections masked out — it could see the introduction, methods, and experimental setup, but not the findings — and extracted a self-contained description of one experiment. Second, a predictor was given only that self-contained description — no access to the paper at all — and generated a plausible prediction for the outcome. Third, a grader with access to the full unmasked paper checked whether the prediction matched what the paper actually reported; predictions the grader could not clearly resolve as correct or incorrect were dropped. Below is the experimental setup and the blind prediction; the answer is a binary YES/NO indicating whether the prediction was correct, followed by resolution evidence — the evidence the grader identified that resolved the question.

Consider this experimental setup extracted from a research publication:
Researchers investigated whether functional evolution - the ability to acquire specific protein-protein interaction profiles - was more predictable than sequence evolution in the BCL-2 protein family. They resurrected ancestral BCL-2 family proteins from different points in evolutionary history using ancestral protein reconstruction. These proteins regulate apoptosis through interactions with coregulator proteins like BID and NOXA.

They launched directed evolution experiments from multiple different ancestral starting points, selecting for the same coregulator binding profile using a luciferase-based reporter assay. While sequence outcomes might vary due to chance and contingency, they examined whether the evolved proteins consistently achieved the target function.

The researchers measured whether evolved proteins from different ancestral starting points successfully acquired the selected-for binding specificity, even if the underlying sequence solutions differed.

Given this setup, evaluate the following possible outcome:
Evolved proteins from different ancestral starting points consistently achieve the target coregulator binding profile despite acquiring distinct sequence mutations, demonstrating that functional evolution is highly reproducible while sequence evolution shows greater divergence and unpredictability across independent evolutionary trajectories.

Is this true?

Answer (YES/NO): YES